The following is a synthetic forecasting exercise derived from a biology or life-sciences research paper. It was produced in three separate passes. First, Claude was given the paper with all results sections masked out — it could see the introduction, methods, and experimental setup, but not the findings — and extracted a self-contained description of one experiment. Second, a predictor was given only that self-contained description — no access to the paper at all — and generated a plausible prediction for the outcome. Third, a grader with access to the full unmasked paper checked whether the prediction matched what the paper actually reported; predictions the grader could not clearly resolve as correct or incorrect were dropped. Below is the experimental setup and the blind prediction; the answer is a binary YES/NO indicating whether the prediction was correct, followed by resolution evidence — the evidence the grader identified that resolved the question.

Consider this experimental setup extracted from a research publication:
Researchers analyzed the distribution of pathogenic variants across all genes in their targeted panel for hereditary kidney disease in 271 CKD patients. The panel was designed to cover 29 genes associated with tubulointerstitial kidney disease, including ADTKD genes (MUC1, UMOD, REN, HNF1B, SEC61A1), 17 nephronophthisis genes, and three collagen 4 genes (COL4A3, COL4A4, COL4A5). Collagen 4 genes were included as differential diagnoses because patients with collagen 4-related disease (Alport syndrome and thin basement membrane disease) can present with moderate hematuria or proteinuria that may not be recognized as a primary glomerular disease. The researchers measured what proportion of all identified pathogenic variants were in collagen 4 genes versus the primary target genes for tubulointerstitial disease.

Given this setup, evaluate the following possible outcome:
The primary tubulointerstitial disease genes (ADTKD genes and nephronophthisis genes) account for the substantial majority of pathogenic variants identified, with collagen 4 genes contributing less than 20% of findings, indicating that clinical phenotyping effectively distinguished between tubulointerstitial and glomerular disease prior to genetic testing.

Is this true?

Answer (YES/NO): NO